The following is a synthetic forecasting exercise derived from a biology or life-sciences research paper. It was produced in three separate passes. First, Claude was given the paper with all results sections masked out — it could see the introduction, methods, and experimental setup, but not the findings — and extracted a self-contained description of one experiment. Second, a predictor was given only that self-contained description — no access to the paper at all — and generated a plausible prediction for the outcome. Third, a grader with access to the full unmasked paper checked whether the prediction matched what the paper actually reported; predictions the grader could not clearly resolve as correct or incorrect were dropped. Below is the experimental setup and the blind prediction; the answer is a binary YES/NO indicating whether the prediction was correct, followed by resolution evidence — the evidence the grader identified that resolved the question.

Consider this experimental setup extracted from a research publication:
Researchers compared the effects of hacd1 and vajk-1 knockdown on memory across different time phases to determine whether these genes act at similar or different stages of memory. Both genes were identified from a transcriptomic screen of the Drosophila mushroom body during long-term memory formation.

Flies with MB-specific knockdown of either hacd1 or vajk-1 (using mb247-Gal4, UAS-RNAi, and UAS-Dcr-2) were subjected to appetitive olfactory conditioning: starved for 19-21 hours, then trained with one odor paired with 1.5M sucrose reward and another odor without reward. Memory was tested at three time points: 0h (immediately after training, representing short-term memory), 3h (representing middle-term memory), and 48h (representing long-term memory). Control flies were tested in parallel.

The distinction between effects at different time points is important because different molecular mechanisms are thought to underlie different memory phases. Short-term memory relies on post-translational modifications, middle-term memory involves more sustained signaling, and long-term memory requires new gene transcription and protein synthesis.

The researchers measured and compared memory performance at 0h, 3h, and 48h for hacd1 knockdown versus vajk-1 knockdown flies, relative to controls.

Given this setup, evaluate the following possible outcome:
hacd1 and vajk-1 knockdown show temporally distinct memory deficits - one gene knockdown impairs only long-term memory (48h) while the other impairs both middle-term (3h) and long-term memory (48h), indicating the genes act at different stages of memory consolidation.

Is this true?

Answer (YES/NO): NO